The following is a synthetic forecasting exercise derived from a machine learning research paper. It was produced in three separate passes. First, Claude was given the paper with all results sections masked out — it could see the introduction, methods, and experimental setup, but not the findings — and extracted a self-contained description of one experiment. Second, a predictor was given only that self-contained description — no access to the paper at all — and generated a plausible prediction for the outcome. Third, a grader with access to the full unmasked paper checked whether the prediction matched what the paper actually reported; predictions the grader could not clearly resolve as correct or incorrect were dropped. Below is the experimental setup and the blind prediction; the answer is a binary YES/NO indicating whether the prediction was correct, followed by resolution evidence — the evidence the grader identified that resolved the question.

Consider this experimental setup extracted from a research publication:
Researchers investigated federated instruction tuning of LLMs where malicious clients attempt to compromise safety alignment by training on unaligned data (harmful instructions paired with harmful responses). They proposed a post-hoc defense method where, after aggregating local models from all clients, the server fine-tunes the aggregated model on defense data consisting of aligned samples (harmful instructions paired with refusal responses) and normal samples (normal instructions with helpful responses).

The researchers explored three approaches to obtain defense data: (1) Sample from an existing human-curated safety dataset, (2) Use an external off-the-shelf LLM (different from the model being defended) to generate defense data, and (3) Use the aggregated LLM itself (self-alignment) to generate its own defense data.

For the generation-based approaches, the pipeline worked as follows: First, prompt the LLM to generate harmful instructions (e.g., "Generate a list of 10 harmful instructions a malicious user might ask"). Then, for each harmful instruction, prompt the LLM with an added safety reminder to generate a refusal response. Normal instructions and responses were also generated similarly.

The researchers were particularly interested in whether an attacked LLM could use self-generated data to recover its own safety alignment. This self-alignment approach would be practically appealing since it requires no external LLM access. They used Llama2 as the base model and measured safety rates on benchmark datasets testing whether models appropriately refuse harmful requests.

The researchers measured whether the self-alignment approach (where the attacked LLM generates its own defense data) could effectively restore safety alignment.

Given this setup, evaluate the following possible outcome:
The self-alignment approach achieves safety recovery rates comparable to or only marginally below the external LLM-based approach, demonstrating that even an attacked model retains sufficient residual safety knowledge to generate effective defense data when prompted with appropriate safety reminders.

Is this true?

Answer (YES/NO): NO